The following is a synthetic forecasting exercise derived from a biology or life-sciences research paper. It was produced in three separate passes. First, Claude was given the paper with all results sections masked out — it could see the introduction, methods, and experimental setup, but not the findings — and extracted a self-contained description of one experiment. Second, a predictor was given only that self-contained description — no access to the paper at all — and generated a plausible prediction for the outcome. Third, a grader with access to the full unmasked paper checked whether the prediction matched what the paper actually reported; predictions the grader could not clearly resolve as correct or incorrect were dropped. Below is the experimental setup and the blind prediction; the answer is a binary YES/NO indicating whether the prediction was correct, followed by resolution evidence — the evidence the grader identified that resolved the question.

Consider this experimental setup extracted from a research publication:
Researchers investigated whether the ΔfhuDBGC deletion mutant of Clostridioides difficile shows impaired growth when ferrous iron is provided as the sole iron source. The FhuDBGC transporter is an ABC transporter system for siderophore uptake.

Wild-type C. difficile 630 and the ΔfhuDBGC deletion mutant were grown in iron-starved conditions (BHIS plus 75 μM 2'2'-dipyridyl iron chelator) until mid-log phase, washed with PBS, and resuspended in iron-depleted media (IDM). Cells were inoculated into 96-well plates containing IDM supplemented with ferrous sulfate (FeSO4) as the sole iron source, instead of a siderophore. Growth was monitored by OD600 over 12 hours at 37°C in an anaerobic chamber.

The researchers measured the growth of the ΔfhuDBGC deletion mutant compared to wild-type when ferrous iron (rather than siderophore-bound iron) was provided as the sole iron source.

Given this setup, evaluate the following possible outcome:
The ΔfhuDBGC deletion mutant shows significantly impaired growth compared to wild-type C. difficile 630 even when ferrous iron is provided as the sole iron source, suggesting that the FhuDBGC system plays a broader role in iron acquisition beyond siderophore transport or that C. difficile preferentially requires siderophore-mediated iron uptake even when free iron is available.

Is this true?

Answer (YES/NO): NO